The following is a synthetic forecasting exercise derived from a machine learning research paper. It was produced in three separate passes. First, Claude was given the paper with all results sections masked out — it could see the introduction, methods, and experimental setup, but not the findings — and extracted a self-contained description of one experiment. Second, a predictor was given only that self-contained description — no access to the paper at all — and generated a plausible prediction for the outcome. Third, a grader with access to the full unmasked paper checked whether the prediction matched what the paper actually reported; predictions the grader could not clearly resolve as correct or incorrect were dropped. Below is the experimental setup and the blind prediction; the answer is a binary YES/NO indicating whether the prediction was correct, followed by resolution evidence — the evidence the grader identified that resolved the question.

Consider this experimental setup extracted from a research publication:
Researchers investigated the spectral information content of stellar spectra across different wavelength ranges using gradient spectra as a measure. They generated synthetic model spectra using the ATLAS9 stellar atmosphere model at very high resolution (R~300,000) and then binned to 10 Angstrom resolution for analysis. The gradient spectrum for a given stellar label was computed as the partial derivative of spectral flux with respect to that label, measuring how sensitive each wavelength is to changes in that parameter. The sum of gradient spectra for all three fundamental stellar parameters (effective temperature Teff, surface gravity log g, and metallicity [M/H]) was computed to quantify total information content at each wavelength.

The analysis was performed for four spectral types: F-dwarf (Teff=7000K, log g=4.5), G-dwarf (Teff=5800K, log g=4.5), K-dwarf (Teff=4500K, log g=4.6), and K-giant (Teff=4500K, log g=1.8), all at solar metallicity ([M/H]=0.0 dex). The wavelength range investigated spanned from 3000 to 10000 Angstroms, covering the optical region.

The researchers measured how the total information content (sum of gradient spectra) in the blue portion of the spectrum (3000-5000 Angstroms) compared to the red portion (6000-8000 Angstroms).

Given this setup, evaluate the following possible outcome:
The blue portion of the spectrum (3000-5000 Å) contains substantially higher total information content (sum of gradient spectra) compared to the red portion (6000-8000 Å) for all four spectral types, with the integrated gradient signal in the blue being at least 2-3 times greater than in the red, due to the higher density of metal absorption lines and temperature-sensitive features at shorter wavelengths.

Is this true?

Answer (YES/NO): YES